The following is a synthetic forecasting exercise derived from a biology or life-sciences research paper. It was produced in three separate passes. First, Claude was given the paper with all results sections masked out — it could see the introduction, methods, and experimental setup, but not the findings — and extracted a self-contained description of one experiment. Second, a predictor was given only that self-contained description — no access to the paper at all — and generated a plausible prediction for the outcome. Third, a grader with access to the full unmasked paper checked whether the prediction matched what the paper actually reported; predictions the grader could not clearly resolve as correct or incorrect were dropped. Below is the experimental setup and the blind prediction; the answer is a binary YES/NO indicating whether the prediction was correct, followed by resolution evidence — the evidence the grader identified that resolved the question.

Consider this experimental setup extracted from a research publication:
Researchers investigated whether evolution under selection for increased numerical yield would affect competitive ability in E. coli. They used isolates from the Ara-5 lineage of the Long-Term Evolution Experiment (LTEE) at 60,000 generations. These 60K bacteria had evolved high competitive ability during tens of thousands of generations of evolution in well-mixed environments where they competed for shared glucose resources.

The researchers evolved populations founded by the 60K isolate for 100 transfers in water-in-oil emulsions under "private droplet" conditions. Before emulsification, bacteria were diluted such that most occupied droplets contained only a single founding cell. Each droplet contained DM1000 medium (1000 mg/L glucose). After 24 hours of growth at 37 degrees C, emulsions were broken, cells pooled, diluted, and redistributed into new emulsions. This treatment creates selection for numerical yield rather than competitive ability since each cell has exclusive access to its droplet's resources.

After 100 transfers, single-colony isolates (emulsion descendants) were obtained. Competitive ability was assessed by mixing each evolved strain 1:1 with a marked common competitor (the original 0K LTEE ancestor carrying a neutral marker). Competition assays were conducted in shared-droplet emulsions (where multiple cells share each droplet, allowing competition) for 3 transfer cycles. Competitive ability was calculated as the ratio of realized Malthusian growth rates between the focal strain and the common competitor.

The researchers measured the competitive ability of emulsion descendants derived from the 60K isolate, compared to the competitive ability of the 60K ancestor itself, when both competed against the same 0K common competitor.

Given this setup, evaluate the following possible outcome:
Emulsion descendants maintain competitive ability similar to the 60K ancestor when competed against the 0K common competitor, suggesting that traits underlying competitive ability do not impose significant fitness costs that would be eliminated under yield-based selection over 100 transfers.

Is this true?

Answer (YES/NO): NO